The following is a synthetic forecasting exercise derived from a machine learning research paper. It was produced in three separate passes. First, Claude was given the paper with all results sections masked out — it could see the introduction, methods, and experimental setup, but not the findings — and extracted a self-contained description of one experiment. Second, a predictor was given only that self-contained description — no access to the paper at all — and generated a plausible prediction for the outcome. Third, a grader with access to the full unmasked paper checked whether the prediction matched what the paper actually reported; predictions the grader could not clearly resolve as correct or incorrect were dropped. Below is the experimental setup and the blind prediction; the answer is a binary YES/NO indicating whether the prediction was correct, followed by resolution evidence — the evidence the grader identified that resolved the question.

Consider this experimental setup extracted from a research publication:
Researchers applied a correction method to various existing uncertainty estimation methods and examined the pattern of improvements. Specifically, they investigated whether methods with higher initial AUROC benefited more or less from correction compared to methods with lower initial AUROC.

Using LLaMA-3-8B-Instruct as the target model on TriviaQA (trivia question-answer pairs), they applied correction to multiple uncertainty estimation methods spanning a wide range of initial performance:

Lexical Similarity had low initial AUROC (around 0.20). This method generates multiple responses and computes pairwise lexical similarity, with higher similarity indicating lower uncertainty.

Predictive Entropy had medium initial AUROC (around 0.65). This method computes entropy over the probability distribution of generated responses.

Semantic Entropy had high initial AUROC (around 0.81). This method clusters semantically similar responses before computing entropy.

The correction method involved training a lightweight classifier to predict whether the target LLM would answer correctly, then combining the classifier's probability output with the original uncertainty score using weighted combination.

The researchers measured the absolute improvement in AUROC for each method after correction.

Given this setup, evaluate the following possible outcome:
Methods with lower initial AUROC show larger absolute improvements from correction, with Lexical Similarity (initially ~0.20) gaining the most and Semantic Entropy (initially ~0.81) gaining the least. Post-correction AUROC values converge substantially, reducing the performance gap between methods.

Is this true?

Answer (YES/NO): YES